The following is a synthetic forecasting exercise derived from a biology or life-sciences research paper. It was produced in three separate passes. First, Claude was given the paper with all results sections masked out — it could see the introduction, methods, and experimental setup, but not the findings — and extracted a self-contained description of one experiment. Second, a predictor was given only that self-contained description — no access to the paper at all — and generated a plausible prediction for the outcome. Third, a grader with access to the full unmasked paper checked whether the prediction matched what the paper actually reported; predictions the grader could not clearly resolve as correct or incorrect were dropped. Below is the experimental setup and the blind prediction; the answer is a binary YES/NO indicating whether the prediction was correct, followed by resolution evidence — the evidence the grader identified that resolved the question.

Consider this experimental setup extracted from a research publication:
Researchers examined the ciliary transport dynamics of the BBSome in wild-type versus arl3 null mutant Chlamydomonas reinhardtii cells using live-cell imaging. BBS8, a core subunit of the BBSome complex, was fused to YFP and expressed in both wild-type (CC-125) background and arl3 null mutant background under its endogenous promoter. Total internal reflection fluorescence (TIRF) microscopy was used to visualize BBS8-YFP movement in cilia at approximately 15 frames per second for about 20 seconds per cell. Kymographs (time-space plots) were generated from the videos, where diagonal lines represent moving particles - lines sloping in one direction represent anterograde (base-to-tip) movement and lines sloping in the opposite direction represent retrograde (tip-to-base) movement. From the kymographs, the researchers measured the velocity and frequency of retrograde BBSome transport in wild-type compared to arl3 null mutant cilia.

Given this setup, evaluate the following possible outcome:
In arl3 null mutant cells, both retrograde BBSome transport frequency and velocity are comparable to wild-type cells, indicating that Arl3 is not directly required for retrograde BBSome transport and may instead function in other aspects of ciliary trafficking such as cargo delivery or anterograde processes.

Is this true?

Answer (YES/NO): NO